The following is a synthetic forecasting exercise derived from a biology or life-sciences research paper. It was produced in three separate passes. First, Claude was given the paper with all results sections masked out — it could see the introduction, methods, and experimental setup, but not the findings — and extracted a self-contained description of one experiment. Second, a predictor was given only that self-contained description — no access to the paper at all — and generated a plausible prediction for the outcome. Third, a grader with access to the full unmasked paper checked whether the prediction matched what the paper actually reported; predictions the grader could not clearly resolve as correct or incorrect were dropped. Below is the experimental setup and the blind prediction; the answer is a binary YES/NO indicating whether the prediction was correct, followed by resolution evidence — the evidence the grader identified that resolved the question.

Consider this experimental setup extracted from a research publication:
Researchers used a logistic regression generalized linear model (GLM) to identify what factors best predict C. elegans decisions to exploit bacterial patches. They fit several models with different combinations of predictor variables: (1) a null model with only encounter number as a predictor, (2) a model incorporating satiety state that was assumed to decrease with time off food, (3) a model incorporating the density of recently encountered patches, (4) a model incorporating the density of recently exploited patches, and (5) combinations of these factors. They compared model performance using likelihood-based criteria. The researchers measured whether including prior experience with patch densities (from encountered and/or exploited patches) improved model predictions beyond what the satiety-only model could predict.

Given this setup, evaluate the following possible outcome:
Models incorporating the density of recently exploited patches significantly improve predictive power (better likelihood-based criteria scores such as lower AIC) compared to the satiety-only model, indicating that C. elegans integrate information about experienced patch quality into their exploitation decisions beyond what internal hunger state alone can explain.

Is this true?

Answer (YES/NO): YES